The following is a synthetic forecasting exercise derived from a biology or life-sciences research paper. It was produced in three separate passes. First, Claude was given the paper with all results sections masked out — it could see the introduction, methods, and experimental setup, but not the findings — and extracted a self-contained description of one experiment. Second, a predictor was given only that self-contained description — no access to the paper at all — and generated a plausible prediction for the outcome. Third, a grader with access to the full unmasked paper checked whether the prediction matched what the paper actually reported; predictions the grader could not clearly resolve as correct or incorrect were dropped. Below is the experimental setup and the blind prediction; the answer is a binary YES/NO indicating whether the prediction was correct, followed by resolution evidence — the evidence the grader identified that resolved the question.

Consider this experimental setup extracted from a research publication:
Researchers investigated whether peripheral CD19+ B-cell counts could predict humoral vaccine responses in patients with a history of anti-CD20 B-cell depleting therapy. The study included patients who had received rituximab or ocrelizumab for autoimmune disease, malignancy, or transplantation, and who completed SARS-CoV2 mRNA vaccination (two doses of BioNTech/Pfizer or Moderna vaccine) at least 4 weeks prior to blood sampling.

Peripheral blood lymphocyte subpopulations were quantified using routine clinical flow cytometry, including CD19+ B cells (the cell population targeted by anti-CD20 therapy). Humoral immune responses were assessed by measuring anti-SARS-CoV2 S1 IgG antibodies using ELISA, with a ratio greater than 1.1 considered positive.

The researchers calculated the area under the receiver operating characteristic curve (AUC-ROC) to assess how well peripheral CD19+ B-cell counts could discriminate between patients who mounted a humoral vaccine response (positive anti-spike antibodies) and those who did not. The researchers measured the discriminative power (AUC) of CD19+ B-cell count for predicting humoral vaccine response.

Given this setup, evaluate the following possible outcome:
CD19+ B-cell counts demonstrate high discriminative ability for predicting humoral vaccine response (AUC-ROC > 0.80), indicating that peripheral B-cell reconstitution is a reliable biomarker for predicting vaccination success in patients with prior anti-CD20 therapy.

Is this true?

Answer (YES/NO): NO